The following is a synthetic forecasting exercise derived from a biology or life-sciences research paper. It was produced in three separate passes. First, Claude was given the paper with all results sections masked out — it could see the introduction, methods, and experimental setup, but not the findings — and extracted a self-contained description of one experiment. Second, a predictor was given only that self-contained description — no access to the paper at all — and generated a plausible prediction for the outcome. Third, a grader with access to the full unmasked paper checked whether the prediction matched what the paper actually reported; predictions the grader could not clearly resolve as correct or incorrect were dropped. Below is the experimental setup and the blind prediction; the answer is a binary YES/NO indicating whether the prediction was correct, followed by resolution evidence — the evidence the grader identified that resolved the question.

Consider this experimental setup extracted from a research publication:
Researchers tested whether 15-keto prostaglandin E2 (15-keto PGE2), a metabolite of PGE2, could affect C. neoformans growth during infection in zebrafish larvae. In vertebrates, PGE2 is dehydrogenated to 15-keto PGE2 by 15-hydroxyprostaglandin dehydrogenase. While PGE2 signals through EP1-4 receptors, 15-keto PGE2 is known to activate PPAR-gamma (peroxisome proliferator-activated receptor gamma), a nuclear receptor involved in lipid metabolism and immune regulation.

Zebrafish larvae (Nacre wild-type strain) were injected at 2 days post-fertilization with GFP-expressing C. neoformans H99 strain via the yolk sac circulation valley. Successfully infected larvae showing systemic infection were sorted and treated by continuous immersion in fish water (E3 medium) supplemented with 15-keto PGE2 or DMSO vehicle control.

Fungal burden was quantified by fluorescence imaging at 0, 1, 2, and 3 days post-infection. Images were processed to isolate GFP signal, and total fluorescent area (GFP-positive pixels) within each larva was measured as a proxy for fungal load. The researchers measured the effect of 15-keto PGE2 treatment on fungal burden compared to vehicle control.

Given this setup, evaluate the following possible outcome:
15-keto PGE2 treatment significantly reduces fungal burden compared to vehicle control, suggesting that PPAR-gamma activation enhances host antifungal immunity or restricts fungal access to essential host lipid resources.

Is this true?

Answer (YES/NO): NO